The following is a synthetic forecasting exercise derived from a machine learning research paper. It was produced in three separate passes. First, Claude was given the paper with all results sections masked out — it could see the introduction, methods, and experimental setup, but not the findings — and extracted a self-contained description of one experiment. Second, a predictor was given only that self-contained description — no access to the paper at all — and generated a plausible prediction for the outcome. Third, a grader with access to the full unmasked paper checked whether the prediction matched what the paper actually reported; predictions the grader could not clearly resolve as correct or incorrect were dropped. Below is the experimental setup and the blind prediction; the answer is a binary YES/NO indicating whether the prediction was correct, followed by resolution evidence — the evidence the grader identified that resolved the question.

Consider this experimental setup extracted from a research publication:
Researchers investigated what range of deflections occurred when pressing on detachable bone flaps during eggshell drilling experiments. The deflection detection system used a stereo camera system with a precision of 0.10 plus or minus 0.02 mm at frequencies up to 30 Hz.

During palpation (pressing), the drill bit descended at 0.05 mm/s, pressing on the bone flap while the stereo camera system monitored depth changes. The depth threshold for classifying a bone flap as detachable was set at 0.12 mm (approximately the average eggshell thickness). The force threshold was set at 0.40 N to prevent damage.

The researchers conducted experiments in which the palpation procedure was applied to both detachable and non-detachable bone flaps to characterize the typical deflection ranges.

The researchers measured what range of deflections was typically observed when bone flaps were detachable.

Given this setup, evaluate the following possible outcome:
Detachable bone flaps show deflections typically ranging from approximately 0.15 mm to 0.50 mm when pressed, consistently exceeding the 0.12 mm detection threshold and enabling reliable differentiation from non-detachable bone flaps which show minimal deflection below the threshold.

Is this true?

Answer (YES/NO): NO